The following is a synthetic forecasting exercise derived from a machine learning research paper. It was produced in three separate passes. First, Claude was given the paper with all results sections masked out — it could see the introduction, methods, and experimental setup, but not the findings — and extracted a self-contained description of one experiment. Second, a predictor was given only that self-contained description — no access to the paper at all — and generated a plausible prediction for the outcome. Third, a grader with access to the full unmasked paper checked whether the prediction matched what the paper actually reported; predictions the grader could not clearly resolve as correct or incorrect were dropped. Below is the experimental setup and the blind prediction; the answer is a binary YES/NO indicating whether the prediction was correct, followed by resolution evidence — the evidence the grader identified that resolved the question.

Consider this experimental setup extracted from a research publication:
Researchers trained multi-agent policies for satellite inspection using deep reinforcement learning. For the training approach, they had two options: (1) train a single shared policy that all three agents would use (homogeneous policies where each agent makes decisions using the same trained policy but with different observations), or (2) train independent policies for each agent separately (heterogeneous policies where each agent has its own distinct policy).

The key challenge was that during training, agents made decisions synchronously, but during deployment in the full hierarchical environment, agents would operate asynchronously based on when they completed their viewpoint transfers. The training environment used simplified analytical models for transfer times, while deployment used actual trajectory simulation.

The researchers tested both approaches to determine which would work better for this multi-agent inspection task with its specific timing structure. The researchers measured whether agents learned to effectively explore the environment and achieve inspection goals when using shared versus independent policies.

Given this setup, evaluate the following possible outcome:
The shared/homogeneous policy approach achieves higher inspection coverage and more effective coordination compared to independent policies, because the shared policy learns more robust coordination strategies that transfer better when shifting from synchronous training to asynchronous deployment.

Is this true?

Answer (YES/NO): NO